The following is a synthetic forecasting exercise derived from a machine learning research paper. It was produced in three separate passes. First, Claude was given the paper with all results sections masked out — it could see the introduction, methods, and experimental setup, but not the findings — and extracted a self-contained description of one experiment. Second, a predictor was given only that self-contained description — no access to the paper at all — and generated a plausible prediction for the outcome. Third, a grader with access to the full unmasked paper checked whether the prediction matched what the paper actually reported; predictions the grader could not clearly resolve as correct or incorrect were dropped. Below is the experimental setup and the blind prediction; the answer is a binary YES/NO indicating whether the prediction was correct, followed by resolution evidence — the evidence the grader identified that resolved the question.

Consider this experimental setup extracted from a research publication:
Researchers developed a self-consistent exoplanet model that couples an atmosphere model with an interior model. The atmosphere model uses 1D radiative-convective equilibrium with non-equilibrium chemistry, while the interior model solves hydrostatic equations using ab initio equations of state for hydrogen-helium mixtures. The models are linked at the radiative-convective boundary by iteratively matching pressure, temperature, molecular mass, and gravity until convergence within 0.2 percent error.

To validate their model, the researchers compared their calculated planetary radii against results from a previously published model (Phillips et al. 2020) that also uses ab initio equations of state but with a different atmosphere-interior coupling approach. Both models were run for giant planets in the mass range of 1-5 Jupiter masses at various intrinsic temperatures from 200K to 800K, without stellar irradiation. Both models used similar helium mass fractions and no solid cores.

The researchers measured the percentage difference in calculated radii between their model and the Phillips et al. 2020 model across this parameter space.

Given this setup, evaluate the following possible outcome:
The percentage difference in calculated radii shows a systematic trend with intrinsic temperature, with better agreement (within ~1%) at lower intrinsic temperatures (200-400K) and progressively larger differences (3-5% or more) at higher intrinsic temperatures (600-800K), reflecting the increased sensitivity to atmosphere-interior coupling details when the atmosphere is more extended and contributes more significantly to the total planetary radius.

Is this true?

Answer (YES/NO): NO